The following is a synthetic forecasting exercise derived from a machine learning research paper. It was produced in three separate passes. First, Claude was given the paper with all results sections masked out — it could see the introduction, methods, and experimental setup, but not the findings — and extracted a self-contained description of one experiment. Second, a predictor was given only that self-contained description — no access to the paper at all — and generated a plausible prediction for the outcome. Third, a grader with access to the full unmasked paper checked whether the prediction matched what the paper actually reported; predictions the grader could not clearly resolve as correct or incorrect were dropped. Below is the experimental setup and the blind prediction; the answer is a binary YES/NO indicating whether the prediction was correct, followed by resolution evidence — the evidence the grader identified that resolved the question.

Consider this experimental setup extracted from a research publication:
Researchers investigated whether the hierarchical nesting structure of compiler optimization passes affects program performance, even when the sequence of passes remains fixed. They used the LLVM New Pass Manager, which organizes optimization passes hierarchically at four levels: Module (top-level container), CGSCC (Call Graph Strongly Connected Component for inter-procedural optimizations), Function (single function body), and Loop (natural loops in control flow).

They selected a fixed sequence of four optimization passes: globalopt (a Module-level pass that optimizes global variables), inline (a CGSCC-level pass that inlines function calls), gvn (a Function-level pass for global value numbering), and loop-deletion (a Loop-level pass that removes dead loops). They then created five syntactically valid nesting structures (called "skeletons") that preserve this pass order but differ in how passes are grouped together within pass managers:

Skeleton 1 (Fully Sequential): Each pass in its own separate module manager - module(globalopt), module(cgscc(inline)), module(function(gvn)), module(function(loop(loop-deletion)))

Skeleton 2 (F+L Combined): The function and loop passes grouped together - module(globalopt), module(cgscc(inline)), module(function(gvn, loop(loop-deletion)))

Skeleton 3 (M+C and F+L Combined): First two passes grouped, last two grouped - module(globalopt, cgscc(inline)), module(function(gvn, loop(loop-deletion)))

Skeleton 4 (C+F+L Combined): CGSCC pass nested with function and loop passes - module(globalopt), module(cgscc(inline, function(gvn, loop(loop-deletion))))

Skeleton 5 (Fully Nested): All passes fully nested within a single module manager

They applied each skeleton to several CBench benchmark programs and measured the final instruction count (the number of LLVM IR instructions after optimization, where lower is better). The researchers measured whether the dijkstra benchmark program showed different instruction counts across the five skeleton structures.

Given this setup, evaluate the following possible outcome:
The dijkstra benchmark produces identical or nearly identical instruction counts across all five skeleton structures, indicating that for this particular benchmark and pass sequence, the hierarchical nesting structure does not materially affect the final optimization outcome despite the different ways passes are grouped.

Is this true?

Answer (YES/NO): NO